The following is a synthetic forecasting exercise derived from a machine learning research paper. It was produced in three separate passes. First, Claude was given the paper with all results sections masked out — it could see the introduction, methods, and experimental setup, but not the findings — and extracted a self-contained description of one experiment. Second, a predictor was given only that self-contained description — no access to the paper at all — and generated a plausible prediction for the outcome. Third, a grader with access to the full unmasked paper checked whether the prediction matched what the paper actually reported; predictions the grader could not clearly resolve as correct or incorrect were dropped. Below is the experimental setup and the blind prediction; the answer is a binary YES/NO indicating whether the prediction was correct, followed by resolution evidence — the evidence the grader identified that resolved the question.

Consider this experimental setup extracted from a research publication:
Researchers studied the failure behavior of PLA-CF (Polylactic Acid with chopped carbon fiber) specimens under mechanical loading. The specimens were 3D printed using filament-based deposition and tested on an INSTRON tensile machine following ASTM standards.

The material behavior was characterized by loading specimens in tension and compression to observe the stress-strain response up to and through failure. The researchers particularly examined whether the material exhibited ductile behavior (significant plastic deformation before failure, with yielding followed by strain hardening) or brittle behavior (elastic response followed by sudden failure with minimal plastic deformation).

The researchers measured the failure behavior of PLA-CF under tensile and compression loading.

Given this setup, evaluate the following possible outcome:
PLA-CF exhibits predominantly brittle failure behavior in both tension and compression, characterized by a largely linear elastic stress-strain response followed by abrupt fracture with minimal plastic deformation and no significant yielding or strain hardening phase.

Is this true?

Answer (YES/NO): YES